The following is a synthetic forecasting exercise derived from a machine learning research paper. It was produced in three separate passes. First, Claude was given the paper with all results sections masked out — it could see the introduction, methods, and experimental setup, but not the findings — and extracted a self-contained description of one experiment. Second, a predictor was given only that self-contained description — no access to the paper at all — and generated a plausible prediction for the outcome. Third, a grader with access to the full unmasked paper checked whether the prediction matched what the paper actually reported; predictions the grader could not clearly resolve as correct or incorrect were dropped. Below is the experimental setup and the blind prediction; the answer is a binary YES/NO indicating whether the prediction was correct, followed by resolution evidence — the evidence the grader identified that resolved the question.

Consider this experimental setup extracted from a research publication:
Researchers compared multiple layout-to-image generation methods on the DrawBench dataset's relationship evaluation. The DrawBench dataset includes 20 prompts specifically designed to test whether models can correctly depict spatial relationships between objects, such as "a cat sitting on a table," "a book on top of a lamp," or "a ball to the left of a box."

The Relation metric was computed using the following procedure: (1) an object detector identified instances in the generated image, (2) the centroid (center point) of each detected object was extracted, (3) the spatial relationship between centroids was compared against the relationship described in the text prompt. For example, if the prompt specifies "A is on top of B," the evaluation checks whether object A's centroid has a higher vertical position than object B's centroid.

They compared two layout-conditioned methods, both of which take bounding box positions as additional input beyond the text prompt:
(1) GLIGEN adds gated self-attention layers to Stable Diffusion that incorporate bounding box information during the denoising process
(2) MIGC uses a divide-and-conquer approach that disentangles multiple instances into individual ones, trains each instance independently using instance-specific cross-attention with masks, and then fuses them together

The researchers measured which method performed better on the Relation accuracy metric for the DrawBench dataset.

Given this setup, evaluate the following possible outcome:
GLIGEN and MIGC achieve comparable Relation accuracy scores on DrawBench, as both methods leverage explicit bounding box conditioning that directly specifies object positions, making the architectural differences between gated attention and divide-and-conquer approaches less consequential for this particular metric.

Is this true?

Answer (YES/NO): YES